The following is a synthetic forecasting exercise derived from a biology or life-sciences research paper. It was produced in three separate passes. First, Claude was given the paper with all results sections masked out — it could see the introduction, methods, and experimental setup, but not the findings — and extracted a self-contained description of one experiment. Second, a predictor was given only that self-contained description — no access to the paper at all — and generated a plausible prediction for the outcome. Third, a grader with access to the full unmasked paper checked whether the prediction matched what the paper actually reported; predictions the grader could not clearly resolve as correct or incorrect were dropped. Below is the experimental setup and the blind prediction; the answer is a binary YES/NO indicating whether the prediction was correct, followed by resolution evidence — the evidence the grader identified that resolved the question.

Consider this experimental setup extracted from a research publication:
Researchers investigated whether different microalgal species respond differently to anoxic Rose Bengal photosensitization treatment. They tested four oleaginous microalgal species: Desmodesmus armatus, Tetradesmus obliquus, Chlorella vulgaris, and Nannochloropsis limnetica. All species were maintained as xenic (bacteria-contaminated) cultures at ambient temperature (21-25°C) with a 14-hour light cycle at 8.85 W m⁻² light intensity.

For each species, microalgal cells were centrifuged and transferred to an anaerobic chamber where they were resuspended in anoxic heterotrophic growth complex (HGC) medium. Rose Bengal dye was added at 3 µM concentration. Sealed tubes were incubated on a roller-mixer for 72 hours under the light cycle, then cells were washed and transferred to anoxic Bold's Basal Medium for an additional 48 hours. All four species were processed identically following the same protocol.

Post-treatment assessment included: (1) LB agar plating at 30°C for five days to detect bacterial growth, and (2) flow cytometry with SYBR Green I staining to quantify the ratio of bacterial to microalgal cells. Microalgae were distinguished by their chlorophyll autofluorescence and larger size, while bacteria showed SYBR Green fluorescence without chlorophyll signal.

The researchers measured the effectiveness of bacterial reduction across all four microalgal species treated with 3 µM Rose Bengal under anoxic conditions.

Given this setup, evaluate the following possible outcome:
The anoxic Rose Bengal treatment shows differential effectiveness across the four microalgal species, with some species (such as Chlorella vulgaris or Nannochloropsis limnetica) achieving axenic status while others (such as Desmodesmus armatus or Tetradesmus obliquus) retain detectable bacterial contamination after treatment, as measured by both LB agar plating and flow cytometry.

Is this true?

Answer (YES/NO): YES